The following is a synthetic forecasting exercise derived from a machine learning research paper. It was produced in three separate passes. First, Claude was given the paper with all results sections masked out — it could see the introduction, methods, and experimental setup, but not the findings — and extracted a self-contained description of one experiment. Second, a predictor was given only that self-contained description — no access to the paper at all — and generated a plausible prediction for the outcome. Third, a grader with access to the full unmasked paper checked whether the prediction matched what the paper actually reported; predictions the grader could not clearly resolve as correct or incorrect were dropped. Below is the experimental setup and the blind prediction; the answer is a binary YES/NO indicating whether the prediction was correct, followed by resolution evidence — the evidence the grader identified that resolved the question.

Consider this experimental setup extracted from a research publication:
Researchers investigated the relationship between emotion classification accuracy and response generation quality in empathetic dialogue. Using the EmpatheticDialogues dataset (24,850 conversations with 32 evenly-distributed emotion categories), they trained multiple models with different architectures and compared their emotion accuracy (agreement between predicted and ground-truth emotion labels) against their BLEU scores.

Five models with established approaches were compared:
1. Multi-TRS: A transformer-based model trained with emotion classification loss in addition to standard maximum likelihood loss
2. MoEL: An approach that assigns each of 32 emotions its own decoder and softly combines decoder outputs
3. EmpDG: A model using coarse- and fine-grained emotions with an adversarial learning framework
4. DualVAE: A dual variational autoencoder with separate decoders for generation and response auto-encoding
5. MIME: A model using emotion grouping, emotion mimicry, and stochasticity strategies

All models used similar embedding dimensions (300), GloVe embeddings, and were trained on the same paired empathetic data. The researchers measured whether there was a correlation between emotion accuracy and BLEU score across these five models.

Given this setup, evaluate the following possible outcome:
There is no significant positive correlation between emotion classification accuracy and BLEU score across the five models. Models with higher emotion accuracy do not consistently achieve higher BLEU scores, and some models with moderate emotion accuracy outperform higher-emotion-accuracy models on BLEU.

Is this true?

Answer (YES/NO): YES